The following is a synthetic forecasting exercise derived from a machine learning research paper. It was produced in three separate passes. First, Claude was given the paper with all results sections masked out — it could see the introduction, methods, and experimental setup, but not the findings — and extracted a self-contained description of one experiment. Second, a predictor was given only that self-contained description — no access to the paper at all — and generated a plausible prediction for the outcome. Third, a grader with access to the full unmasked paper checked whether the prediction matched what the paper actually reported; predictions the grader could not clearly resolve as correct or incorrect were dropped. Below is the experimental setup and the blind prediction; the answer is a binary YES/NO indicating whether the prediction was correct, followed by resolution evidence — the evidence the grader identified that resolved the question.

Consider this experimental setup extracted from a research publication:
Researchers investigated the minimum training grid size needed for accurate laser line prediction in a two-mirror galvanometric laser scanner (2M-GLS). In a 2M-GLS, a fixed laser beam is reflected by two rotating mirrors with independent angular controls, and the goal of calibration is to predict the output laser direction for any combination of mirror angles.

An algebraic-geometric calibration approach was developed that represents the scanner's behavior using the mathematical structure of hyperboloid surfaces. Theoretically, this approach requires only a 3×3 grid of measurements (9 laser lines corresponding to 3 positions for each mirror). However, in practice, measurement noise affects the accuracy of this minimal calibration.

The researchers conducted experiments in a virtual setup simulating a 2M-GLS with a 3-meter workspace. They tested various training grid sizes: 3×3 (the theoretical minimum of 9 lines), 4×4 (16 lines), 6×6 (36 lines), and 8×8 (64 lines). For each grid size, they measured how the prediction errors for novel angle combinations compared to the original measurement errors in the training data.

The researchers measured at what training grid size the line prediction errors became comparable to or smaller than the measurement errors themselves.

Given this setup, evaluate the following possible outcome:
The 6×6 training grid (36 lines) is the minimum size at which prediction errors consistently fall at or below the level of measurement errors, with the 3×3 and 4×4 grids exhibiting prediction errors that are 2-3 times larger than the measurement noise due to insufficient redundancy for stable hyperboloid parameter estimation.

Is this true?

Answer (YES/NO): NO